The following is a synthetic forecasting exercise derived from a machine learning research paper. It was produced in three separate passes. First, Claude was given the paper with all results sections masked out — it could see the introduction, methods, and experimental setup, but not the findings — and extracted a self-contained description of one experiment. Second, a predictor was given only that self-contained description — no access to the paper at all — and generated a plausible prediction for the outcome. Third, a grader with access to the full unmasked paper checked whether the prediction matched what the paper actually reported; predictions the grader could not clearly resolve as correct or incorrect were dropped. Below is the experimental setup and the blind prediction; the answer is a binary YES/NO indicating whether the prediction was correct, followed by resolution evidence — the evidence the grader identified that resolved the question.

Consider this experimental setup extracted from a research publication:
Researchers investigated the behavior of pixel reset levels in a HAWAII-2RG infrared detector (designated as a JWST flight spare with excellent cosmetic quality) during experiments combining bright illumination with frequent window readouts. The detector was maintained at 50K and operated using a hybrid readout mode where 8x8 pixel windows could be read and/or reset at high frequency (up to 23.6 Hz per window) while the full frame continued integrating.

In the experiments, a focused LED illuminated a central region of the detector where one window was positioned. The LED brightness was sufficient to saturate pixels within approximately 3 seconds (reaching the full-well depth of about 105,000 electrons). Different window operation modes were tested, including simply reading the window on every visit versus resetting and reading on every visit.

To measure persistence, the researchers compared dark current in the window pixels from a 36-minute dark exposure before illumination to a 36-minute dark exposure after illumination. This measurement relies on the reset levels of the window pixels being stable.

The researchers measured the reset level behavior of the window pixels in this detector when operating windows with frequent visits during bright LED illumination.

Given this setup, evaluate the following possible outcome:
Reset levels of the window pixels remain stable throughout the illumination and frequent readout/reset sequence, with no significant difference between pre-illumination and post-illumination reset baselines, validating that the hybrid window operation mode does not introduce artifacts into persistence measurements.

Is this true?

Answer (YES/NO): NO